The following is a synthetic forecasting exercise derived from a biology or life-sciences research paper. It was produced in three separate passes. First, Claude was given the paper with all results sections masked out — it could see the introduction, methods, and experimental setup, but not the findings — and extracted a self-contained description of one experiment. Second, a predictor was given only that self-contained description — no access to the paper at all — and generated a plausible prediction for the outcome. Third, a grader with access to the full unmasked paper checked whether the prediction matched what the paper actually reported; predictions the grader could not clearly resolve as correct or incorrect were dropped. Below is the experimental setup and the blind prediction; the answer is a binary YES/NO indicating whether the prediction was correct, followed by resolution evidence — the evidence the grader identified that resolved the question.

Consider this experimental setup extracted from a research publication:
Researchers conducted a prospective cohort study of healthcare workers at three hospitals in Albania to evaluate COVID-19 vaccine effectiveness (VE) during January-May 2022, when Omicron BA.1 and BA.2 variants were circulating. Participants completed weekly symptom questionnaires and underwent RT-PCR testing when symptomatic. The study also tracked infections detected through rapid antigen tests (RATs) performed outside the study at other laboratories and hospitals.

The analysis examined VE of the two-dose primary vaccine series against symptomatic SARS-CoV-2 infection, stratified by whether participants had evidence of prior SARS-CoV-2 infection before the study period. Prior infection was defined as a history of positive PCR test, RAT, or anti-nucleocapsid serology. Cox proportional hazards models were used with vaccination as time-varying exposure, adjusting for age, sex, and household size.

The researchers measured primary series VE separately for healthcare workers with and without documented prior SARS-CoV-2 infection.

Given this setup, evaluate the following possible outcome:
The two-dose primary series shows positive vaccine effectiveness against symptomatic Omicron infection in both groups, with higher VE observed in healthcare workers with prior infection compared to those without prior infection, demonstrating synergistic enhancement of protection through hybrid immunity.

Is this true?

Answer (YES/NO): NO